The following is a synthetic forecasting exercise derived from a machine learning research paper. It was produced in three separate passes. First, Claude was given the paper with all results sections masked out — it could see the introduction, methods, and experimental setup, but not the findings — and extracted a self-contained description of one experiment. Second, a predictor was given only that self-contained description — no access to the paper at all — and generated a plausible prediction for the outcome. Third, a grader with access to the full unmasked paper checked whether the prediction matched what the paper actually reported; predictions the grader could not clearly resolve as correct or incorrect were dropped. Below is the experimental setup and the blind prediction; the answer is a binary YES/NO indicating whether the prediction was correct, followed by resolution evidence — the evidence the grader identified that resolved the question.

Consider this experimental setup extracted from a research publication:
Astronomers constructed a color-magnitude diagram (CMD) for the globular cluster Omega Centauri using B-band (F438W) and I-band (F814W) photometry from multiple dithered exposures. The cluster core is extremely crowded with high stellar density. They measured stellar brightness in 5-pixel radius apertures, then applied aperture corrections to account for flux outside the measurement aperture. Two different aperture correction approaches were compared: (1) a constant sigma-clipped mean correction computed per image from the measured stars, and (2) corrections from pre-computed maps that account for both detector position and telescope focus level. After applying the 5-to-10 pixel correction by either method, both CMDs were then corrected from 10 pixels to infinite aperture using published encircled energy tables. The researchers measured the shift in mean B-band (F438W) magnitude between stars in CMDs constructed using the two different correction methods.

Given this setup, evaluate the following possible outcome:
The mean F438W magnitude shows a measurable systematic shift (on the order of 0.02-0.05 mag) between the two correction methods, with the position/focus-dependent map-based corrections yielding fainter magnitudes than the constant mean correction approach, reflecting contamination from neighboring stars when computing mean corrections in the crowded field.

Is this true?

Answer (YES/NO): NO